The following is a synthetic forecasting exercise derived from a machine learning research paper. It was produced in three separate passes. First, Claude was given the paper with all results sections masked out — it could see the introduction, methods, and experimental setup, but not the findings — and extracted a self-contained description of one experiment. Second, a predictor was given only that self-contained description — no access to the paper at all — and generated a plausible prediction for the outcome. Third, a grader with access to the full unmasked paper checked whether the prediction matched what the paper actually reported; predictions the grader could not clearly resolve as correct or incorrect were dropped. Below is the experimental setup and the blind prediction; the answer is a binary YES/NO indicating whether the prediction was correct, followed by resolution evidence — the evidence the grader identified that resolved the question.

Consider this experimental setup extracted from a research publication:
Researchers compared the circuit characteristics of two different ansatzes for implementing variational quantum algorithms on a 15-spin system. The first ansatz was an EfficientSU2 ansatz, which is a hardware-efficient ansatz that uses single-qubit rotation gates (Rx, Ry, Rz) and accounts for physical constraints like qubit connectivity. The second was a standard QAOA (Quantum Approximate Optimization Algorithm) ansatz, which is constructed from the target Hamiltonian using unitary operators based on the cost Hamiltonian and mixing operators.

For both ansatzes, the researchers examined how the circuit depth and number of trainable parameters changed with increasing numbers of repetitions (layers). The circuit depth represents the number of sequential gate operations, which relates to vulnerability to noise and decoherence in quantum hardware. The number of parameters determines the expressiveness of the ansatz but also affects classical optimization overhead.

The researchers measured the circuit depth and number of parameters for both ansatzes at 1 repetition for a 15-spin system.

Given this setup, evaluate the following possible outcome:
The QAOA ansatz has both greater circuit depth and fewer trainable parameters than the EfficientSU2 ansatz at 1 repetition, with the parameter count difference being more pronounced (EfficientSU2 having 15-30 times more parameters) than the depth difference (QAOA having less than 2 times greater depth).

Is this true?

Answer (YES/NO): NO